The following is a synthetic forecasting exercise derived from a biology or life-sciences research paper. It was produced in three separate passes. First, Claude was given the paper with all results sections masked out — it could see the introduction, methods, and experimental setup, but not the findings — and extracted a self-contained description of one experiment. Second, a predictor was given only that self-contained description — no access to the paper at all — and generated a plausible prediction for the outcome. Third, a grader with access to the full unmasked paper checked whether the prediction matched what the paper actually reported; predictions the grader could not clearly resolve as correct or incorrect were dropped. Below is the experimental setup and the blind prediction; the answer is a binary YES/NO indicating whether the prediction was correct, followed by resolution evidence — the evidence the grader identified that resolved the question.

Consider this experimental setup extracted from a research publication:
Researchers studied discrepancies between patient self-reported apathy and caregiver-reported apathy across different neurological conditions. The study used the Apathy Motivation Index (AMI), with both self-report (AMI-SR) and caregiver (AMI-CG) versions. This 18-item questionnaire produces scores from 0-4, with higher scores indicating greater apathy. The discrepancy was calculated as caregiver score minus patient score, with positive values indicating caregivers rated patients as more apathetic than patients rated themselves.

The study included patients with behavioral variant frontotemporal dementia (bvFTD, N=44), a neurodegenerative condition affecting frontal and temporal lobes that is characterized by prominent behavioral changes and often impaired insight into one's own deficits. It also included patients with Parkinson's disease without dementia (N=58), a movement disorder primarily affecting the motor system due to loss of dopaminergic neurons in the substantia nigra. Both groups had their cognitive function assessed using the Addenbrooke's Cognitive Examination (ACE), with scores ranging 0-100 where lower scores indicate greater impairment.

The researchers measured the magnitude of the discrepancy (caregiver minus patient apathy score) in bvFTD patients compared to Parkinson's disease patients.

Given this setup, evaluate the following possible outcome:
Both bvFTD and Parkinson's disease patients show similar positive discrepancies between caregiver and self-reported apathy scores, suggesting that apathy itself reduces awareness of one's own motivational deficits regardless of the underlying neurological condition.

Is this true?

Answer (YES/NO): NO